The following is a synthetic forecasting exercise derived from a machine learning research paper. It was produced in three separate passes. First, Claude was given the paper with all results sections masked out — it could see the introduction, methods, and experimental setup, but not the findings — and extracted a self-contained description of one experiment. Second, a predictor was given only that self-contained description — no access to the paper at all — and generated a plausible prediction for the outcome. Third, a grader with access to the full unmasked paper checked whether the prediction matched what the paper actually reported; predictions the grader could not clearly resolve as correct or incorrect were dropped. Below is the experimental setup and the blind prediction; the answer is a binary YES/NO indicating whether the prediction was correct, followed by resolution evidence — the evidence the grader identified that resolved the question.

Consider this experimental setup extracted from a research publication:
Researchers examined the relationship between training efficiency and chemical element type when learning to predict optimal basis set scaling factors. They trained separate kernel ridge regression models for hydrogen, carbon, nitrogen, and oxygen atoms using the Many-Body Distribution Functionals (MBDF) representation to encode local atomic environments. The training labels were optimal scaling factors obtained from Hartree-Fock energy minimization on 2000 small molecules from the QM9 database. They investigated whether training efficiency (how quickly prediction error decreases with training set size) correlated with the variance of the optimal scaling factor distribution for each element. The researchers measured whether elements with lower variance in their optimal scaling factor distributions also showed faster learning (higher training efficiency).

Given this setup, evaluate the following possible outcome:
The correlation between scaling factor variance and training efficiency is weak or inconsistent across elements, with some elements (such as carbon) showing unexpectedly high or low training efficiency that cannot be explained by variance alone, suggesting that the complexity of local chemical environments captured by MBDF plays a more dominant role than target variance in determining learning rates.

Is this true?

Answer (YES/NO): NO